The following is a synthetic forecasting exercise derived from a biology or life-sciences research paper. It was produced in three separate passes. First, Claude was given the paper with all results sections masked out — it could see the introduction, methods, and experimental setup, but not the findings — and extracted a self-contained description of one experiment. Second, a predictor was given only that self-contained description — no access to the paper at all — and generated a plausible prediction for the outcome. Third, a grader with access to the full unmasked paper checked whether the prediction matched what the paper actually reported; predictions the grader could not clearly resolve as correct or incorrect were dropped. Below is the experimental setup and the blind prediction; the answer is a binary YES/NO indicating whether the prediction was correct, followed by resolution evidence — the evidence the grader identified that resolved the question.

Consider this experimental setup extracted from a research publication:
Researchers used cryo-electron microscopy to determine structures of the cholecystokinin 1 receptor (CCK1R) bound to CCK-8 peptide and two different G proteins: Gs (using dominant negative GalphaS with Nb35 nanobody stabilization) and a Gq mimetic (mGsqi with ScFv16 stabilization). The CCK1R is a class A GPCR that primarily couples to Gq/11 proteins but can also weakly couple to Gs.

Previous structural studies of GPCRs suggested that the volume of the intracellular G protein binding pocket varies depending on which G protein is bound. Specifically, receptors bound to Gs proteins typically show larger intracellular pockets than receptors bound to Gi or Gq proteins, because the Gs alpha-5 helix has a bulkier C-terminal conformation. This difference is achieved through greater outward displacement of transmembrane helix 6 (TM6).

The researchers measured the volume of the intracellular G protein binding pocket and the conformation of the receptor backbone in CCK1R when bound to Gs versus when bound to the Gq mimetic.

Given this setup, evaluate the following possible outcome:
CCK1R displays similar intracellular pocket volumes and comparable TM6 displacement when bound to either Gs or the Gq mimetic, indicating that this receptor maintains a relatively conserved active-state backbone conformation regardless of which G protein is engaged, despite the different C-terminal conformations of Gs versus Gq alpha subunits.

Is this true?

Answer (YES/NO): YES